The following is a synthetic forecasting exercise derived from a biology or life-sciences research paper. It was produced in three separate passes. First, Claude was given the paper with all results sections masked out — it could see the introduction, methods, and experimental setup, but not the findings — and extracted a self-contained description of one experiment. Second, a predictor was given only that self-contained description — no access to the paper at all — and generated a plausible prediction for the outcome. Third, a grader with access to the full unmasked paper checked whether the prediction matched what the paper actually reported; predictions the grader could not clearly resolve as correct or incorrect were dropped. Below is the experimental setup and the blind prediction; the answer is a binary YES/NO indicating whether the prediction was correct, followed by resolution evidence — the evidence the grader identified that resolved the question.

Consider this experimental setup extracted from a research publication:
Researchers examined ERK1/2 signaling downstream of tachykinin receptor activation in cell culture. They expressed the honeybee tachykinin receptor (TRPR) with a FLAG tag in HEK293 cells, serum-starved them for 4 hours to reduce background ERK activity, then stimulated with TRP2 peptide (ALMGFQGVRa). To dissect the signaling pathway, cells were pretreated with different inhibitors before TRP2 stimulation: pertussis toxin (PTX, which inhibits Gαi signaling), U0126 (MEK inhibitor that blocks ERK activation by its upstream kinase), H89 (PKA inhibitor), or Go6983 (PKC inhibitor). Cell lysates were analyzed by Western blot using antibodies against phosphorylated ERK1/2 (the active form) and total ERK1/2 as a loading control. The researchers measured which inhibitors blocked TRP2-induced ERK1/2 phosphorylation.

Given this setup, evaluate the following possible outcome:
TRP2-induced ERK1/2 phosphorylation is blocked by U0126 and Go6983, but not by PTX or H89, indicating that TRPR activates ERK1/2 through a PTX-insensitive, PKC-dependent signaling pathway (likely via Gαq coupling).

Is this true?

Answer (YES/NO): NO